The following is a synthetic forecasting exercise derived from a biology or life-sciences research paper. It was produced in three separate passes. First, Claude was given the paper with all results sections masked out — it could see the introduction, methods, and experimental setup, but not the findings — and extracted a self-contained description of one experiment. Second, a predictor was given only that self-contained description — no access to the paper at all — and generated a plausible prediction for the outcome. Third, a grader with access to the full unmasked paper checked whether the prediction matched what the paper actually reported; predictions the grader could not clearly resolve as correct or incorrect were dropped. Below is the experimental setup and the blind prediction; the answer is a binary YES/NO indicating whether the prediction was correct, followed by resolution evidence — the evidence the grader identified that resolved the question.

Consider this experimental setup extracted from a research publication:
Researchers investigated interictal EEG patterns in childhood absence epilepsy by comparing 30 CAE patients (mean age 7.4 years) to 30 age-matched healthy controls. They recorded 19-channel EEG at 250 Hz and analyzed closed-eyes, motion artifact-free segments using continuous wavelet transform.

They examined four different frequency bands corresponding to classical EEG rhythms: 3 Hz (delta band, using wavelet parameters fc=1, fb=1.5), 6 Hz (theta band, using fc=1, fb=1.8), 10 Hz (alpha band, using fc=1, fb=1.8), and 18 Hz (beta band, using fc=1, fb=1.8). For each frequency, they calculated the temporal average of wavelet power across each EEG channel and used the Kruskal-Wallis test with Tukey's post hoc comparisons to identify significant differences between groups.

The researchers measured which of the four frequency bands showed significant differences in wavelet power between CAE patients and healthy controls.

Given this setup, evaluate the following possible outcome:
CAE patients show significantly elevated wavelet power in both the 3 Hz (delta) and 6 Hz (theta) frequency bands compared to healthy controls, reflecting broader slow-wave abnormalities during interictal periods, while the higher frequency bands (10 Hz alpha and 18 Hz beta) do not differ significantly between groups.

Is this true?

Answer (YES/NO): NO